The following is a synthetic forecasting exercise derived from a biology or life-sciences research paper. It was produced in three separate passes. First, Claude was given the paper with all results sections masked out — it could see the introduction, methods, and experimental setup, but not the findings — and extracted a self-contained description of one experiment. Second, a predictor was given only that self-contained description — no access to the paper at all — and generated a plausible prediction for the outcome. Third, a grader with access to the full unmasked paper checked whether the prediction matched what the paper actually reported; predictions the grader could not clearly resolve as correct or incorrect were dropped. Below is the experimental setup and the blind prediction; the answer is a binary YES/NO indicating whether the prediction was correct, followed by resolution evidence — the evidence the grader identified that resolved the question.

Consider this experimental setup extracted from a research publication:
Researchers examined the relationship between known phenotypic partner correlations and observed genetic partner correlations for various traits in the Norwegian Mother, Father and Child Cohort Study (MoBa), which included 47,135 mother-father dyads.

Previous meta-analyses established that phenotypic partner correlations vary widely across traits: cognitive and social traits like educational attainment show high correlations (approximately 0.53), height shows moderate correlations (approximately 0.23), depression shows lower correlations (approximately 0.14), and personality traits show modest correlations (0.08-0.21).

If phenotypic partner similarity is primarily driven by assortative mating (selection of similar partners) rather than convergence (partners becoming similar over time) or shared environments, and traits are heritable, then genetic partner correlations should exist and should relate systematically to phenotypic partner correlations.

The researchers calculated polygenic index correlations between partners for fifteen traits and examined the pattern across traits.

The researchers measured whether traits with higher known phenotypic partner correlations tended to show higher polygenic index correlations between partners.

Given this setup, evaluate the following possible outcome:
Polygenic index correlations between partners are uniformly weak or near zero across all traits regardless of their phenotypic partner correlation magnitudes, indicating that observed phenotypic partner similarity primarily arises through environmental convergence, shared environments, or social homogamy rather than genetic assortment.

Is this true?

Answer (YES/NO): NO